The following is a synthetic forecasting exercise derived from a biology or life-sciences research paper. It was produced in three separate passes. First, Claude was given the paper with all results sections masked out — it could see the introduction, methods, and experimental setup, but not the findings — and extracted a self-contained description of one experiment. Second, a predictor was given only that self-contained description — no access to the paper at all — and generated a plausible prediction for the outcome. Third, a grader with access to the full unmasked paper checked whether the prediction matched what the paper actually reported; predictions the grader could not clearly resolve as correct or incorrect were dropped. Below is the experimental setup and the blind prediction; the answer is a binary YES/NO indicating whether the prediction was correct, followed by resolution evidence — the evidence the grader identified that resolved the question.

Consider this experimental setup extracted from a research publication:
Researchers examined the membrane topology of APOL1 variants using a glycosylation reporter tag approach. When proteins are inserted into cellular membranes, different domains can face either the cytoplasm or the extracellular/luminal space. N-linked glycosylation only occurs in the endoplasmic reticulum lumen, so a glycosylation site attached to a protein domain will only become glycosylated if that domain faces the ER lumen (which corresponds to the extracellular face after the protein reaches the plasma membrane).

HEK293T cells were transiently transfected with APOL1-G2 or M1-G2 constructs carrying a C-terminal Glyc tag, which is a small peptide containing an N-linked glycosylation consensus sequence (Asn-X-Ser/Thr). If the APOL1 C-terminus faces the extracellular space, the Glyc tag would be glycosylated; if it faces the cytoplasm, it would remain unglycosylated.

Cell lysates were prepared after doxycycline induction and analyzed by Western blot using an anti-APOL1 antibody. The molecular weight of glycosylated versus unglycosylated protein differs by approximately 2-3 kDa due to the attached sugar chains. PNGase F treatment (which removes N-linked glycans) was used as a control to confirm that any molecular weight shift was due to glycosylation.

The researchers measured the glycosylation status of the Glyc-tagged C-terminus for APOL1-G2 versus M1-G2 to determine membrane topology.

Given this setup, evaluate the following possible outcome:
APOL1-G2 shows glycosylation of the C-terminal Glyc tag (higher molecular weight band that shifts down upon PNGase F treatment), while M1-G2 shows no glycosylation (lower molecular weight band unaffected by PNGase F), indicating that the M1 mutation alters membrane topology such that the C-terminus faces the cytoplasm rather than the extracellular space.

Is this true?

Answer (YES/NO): NO